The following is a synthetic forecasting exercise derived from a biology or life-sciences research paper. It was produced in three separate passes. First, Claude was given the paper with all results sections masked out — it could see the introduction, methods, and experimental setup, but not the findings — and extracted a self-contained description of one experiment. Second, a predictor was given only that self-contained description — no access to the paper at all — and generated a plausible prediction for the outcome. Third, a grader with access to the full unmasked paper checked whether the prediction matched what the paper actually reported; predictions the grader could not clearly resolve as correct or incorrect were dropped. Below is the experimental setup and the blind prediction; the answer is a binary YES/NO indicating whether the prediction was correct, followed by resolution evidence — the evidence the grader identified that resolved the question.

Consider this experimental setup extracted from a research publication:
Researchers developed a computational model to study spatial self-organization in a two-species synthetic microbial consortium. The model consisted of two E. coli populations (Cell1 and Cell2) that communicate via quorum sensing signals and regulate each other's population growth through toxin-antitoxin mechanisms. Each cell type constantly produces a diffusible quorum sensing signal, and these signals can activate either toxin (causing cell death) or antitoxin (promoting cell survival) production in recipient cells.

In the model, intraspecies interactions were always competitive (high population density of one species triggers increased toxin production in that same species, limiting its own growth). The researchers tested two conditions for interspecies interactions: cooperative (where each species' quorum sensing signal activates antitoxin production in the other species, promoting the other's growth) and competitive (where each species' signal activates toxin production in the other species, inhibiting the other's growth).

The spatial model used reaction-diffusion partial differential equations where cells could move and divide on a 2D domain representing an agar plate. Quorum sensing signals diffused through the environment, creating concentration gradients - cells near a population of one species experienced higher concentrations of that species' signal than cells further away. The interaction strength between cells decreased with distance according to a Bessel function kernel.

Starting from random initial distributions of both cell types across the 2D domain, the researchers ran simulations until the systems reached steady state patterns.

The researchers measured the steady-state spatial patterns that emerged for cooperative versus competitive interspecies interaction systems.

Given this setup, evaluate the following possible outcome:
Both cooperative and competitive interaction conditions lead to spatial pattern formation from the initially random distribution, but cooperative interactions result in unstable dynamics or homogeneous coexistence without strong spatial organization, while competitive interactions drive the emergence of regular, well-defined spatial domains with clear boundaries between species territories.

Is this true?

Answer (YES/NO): NO